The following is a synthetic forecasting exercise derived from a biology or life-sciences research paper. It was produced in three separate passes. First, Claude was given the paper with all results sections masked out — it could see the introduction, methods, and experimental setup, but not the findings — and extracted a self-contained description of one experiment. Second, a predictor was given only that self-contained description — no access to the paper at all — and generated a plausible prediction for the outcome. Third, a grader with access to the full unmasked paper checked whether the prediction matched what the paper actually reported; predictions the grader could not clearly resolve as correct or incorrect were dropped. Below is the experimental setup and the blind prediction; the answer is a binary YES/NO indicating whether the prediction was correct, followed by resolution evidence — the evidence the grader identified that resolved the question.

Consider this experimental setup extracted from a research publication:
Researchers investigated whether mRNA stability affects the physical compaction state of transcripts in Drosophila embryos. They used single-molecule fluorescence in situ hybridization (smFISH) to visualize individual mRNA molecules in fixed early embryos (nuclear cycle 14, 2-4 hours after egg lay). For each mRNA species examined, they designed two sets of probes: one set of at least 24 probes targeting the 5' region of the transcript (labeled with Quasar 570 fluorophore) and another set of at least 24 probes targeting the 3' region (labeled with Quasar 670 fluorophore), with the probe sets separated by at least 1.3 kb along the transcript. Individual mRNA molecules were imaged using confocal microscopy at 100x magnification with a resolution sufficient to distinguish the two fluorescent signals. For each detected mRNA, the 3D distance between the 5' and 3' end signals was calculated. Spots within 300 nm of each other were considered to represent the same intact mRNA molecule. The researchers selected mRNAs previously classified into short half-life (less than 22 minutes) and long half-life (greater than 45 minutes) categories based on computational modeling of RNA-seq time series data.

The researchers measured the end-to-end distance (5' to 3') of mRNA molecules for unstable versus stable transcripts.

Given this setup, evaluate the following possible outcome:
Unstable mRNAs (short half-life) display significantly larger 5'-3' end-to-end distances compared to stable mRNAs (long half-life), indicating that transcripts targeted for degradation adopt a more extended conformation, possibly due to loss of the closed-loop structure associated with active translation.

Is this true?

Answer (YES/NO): NO